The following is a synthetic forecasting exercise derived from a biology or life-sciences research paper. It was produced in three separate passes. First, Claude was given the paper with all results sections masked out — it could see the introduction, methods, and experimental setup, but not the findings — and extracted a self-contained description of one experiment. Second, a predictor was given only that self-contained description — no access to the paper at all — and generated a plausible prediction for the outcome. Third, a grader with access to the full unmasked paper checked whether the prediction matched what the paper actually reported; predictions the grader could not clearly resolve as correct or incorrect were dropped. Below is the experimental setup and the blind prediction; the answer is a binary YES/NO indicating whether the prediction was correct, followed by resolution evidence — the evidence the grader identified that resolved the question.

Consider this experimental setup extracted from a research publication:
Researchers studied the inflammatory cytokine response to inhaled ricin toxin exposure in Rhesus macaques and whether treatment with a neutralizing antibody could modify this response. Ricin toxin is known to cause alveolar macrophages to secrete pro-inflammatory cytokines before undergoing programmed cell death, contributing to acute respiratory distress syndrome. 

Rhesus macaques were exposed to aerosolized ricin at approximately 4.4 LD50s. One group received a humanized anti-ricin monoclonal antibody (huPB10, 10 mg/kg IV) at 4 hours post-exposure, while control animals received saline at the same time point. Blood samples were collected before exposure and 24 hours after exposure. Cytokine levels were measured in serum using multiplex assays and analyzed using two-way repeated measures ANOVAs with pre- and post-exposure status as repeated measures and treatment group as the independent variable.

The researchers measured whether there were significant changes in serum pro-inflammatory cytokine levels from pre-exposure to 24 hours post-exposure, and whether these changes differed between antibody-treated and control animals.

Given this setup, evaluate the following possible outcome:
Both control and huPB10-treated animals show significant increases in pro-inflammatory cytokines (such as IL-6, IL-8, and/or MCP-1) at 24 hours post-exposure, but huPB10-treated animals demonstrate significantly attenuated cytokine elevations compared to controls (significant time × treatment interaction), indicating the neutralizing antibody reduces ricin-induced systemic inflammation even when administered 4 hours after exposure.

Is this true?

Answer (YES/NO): YES